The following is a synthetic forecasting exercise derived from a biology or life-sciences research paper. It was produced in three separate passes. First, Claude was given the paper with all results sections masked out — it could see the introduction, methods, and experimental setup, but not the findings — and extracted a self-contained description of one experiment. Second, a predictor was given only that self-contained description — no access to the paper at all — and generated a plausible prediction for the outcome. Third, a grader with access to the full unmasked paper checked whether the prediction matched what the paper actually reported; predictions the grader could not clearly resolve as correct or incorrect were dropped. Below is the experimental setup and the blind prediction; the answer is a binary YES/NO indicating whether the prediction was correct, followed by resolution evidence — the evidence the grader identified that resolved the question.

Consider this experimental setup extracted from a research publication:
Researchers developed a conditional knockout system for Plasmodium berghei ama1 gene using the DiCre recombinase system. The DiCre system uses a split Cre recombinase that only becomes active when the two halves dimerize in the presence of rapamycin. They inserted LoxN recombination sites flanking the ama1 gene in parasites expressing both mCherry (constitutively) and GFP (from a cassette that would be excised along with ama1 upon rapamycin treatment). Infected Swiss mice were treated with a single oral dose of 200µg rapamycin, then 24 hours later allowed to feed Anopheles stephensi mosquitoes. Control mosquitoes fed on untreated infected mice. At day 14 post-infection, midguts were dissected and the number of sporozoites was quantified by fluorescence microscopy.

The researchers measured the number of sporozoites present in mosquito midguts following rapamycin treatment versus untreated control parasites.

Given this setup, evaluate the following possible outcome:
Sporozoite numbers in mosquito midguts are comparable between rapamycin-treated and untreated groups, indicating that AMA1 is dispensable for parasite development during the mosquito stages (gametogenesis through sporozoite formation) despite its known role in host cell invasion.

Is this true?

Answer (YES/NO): YES